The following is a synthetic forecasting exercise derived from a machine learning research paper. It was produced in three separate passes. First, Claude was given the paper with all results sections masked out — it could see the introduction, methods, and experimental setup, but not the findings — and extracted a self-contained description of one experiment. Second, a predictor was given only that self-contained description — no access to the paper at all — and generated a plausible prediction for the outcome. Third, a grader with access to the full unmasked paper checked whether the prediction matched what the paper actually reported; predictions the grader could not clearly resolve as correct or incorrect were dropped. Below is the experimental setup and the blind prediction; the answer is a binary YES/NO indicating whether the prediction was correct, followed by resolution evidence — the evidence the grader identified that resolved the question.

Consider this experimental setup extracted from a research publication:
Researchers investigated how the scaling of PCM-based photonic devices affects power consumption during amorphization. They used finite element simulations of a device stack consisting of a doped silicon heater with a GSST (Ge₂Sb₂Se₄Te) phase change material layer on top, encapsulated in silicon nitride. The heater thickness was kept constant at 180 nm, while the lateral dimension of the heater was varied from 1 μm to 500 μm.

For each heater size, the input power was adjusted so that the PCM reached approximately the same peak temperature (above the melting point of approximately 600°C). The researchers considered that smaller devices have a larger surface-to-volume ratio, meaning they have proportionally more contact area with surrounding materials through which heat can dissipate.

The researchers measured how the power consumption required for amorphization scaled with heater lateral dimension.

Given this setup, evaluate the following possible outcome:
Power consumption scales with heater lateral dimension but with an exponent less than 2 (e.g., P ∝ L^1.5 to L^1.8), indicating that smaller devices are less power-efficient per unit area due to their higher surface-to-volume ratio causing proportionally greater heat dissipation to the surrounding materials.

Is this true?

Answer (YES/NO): NO